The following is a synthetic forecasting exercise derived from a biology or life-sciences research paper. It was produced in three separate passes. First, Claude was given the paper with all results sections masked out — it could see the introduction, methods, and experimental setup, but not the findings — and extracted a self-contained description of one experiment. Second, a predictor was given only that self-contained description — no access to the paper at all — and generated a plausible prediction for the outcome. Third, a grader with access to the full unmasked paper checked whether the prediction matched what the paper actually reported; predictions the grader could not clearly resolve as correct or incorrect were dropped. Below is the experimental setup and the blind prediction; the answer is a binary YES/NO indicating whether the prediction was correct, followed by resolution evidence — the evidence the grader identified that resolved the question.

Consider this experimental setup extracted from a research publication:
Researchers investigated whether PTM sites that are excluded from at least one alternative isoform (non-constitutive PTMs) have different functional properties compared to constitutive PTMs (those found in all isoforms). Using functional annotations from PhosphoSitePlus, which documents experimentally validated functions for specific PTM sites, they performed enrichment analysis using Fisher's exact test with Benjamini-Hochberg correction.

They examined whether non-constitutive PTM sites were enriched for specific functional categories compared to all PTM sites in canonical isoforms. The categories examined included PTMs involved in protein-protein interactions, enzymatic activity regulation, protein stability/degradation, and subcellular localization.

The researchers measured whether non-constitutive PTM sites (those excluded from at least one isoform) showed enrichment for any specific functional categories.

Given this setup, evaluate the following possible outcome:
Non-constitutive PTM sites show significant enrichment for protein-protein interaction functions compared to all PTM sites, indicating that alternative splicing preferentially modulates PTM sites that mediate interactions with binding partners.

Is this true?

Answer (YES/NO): YES